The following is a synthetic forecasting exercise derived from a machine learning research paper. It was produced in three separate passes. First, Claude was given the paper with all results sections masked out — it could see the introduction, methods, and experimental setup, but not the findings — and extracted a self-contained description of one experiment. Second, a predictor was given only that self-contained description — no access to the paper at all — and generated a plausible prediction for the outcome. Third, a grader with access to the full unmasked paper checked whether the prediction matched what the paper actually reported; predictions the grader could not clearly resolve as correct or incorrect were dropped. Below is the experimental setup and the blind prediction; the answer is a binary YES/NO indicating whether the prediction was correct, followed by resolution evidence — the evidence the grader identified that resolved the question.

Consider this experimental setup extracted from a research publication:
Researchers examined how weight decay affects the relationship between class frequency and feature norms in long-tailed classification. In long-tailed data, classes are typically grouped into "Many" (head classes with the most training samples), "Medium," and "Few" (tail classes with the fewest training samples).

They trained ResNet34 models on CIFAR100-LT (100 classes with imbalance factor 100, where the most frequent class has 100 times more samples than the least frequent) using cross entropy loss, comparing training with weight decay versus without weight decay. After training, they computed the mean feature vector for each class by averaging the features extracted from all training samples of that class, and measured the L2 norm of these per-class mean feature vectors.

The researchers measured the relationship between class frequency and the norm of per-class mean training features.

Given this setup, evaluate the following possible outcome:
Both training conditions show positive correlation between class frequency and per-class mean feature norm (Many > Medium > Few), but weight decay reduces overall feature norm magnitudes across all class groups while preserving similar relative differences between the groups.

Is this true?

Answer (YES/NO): NO